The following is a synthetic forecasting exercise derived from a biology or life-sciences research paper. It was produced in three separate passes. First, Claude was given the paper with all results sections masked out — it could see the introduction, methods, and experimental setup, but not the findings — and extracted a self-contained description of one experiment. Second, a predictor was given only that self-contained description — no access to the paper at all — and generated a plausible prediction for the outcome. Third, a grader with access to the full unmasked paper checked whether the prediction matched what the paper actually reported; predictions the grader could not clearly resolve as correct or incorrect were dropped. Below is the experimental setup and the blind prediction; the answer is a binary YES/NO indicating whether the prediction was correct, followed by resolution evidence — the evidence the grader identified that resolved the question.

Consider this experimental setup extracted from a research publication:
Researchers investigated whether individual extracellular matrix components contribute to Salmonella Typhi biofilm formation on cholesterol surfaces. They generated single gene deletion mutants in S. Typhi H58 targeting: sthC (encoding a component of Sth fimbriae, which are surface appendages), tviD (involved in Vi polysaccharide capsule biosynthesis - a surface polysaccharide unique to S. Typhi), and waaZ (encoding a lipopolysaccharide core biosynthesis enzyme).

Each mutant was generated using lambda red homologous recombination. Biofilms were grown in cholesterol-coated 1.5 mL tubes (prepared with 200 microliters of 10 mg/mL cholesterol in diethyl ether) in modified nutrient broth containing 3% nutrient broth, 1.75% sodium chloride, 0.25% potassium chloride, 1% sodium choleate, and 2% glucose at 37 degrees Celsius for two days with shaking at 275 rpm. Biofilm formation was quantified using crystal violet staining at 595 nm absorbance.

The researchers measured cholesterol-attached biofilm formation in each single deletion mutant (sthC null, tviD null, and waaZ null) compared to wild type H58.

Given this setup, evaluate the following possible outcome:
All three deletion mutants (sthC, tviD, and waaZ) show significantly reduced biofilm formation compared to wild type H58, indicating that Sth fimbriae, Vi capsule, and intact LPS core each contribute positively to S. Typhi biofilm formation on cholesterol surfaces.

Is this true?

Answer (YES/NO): YES